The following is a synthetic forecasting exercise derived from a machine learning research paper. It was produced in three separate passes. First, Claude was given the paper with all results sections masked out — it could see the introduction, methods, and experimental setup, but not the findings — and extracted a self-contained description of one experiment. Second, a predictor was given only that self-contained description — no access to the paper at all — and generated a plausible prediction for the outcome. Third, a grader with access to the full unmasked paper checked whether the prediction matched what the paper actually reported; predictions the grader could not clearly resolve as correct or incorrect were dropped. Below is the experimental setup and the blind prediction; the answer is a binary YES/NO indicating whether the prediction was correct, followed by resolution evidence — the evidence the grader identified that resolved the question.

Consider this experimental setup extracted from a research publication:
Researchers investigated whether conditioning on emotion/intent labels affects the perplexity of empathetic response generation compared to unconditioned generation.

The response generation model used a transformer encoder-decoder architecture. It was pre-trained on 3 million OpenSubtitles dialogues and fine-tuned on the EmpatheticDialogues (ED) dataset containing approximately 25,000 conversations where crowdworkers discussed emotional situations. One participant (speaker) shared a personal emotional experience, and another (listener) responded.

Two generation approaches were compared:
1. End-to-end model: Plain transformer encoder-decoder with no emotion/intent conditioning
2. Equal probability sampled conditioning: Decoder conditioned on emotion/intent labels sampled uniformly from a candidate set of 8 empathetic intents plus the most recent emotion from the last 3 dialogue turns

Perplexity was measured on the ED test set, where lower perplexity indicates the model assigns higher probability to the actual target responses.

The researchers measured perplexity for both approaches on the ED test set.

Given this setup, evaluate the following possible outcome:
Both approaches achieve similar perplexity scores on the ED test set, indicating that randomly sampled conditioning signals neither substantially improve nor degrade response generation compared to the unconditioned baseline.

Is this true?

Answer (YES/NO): NO